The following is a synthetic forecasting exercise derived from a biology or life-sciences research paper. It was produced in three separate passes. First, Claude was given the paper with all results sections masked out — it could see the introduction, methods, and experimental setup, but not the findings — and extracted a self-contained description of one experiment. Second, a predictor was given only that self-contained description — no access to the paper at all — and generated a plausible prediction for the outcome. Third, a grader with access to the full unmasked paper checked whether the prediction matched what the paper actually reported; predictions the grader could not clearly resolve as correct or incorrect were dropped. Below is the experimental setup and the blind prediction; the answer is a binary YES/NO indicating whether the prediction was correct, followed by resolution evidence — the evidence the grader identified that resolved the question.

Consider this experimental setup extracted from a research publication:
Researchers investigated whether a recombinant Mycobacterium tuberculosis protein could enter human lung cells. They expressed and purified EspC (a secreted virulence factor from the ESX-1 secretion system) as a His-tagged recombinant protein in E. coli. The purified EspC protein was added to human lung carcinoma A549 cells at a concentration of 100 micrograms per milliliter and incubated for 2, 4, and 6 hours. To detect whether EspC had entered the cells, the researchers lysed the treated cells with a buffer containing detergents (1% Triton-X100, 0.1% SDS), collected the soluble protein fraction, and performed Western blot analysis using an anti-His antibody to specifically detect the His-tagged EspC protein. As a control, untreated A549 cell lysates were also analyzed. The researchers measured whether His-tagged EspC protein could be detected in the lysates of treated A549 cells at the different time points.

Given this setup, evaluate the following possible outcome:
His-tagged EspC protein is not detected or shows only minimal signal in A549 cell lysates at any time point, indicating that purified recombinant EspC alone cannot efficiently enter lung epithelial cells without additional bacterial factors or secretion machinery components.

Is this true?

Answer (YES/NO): NO